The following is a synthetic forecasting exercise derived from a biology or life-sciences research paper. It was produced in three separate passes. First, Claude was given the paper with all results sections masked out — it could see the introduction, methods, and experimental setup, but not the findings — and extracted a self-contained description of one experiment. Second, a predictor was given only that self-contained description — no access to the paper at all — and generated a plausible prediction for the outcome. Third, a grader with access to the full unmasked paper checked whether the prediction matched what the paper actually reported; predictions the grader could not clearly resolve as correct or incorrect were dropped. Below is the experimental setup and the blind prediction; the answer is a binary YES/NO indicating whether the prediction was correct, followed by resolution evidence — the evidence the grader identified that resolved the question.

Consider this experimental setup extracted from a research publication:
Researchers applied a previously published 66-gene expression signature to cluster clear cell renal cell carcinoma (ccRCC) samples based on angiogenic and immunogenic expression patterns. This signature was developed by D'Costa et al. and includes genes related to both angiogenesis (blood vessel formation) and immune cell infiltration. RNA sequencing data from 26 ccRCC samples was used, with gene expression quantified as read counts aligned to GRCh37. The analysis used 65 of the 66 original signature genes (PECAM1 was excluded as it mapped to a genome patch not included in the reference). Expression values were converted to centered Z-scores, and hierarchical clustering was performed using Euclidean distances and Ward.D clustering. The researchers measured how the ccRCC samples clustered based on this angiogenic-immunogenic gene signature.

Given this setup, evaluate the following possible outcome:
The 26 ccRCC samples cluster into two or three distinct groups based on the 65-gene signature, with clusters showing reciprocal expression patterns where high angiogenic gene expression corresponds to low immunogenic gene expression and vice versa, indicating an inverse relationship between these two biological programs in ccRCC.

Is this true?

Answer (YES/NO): YES